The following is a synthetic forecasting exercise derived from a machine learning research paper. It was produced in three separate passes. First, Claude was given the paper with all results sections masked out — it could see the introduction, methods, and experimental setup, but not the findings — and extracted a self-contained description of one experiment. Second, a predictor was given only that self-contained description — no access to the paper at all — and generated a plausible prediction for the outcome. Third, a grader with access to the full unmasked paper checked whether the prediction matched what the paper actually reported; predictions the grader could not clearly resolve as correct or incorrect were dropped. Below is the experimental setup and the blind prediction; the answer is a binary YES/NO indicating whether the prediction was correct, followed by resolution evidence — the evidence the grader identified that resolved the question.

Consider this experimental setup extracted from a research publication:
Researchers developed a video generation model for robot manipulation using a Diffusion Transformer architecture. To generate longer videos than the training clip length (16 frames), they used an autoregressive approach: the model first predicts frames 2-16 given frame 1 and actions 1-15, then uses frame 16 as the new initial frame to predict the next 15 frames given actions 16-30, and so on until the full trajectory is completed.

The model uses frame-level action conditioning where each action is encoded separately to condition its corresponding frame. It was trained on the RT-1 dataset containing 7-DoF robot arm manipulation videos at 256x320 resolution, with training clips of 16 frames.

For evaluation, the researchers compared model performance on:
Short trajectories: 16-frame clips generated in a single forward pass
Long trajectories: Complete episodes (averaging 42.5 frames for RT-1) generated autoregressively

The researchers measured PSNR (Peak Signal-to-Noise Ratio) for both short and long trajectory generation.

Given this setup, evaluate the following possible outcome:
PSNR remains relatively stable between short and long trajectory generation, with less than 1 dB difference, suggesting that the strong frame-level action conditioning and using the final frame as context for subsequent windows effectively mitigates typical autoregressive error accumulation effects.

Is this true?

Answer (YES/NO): NO